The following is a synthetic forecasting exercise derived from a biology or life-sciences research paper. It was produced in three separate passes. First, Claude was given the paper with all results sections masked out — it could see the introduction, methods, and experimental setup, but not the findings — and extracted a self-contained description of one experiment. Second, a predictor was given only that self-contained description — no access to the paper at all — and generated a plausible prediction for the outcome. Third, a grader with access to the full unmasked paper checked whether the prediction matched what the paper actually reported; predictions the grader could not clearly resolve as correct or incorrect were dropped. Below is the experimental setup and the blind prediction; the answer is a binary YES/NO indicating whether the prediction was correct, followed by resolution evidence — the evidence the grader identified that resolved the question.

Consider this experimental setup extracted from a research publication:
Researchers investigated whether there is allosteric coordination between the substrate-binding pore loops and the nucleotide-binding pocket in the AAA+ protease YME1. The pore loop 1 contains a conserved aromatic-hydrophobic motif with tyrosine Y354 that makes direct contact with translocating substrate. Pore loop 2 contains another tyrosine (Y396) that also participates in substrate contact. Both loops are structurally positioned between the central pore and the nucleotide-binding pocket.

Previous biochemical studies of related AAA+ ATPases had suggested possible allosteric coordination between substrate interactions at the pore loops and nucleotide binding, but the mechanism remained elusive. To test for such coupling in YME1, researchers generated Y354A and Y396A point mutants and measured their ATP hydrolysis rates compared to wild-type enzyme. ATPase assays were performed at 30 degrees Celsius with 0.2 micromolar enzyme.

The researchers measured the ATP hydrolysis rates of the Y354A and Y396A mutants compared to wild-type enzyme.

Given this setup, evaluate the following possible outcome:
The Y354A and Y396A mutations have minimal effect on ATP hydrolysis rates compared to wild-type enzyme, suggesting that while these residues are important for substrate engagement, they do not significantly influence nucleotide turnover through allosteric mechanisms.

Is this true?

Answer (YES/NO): NO